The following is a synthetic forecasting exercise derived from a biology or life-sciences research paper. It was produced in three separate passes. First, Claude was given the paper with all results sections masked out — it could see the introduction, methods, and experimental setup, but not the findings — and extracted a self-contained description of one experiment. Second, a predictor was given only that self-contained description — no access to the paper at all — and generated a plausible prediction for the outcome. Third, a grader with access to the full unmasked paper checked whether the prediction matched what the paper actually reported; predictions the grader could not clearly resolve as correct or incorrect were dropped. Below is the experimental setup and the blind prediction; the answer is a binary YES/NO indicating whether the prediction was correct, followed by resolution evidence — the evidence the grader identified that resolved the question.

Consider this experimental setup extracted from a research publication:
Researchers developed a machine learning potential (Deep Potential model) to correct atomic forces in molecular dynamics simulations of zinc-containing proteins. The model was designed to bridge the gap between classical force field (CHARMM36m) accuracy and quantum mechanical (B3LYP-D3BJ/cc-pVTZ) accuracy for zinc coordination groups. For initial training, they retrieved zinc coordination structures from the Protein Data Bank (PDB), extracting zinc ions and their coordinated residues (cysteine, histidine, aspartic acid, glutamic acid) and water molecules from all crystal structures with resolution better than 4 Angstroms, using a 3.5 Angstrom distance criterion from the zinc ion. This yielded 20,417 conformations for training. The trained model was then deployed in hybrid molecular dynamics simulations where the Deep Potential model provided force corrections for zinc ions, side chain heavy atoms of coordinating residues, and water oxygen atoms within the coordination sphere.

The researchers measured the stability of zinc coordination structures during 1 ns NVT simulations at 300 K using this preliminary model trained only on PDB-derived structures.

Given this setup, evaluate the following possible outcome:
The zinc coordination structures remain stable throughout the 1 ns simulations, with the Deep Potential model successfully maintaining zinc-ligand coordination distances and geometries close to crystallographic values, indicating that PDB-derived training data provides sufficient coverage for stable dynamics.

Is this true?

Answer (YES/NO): NO